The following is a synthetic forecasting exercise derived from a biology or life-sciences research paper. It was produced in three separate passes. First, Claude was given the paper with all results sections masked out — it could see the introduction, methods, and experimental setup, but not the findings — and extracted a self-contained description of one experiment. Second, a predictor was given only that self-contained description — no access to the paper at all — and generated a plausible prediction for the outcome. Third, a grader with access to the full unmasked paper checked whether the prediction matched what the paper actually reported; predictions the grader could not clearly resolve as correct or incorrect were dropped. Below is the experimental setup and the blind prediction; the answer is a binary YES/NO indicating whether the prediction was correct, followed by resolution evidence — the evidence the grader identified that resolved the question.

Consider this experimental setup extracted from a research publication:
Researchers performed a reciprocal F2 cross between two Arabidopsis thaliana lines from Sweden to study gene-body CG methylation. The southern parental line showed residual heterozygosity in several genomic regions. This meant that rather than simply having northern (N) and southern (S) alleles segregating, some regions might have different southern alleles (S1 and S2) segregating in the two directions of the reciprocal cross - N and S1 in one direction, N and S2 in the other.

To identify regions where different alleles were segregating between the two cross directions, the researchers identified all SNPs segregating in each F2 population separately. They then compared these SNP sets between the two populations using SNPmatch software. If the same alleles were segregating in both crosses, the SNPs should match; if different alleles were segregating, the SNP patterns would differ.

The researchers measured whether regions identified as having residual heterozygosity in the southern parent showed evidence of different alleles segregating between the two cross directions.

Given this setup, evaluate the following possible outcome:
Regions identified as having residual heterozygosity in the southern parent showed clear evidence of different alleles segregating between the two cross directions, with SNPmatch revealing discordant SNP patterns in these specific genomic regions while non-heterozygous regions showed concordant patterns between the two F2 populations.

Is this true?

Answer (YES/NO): YES